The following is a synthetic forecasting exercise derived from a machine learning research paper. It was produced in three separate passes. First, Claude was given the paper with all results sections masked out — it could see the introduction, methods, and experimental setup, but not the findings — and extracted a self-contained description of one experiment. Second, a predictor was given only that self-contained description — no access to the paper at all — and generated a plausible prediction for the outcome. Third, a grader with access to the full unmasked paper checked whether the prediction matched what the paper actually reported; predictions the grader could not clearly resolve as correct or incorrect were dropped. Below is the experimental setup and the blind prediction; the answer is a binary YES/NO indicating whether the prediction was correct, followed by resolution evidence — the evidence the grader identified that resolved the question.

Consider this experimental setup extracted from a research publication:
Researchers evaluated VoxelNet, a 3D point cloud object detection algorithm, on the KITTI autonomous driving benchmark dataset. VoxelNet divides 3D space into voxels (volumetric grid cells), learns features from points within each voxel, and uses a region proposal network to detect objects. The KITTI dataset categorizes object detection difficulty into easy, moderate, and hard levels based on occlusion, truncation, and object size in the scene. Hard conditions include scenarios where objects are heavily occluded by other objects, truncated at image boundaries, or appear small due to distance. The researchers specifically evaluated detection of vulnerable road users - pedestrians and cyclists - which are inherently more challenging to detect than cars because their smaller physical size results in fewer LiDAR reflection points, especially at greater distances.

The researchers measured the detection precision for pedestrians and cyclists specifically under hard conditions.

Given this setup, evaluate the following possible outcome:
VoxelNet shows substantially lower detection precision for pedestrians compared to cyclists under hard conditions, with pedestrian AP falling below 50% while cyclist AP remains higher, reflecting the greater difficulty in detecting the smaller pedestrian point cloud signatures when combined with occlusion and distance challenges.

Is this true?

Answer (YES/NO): NO